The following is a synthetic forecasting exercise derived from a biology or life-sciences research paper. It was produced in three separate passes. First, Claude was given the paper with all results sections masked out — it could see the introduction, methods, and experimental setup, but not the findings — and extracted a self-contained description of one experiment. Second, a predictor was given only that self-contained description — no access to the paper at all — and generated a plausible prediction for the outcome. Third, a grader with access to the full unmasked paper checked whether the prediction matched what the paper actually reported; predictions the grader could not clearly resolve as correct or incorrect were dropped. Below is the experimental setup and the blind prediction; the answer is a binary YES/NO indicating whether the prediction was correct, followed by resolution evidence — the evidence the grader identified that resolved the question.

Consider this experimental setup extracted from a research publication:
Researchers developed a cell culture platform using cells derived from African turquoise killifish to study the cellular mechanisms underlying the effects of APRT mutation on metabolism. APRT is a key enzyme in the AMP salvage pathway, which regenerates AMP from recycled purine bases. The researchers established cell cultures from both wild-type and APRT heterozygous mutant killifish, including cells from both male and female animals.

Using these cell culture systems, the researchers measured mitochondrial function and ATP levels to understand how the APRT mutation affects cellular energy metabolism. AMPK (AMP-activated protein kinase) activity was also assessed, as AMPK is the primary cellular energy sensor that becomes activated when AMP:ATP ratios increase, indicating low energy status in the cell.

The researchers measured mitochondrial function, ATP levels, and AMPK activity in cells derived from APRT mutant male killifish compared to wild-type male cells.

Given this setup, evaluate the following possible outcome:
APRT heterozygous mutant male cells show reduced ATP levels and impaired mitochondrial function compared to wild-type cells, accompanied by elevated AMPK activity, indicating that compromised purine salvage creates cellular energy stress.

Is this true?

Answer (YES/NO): YES